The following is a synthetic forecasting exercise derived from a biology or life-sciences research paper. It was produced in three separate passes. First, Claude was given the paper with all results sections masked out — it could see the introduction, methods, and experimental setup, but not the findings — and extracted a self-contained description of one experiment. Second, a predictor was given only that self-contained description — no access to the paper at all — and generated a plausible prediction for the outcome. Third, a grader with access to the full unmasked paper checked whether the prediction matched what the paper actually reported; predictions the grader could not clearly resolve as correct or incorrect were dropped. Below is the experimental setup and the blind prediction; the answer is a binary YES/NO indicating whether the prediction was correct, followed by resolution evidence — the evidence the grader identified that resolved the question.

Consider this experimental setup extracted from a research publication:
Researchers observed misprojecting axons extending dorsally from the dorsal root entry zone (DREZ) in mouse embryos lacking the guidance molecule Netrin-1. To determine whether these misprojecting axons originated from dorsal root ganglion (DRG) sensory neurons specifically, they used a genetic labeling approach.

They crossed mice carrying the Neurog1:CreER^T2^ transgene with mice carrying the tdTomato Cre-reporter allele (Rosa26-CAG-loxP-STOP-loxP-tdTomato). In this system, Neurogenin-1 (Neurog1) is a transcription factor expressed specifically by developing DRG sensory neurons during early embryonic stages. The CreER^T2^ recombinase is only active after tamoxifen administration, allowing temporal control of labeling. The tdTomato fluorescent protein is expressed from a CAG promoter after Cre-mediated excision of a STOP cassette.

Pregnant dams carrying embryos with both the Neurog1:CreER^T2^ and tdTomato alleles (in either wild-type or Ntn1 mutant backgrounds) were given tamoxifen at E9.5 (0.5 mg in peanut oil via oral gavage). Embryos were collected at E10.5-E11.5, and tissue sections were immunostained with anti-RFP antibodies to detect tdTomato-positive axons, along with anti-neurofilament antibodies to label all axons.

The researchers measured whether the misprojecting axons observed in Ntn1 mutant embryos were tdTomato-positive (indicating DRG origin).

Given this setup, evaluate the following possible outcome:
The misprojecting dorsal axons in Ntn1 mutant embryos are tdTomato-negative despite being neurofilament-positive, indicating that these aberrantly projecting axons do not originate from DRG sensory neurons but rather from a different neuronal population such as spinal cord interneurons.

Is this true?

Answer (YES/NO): NO